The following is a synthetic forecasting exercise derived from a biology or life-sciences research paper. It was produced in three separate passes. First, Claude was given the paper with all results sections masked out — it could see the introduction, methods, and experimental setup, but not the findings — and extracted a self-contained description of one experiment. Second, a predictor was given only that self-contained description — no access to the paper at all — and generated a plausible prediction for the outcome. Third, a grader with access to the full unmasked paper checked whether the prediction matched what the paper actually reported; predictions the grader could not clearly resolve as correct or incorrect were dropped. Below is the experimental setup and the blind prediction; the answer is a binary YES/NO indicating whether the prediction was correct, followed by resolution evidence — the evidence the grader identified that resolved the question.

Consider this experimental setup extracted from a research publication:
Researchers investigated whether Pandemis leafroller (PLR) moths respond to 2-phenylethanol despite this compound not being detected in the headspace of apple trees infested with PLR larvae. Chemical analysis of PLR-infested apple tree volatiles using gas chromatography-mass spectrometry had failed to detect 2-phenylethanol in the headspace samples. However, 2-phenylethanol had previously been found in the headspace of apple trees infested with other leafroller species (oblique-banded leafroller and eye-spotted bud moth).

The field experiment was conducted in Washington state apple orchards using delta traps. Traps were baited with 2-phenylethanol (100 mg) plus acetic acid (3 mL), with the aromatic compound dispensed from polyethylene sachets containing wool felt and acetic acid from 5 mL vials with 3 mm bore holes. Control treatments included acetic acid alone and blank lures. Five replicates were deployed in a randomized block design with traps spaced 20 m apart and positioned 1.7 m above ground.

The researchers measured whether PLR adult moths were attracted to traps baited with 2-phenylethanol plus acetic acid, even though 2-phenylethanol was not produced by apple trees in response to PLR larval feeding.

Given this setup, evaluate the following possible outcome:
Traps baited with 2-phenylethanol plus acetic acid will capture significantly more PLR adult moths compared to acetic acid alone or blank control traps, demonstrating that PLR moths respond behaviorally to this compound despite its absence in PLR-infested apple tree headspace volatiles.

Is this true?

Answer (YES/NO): YES